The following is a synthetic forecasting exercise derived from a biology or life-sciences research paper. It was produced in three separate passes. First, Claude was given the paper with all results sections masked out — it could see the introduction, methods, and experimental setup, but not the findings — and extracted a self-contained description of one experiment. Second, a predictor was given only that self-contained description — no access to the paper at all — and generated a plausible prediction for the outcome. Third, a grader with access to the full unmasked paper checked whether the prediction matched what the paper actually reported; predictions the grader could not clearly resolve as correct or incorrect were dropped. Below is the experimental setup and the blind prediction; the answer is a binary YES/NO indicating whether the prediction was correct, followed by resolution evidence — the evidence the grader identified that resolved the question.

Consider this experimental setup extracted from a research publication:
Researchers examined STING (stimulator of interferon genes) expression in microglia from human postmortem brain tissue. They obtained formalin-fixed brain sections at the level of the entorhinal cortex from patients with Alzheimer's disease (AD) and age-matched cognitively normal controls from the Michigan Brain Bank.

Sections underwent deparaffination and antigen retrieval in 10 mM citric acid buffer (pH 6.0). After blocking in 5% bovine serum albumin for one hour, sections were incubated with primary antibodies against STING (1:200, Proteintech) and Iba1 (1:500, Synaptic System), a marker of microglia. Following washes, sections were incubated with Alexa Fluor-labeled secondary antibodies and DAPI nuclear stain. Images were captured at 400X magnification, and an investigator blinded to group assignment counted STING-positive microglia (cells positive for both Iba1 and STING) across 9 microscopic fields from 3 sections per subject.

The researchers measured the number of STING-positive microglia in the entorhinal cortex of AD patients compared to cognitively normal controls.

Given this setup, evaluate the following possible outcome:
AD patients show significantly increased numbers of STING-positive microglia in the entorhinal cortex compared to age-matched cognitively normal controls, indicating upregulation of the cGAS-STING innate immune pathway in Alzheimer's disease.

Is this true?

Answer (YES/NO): YES